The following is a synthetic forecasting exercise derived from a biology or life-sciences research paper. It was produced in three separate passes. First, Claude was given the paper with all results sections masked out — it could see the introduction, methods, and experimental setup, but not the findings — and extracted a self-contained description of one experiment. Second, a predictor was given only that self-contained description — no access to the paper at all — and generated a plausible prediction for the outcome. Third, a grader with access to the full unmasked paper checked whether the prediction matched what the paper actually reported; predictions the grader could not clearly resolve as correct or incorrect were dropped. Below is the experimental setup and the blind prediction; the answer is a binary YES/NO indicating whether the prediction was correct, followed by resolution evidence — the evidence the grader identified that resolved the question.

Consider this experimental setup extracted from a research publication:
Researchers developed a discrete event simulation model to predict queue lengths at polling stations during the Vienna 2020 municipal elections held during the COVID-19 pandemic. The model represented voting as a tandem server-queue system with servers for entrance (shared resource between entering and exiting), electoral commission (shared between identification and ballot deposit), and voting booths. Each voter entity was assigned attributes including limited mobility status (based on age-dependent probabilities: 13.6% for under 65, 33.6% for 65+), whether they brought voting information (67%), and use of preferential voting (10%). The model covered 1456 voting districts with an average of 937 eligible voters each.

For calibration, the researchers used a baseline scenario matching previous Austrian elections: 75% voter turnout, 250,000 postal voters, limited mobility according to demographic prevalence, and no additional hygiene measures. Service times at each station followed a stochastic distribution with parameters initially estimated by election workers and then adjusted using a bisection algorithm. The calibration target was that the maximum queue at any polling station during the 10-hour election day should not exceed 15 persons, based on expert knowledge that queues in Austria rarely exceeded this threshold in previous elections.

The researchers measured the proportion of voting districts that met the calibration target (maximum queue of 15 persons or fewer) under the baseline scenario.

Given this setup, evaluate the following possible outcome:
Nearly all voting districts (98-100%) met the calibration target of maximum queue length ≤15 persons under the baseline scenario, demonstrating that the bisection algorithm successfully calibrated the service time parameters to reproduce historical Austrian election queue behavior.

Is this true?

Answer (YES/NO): YES